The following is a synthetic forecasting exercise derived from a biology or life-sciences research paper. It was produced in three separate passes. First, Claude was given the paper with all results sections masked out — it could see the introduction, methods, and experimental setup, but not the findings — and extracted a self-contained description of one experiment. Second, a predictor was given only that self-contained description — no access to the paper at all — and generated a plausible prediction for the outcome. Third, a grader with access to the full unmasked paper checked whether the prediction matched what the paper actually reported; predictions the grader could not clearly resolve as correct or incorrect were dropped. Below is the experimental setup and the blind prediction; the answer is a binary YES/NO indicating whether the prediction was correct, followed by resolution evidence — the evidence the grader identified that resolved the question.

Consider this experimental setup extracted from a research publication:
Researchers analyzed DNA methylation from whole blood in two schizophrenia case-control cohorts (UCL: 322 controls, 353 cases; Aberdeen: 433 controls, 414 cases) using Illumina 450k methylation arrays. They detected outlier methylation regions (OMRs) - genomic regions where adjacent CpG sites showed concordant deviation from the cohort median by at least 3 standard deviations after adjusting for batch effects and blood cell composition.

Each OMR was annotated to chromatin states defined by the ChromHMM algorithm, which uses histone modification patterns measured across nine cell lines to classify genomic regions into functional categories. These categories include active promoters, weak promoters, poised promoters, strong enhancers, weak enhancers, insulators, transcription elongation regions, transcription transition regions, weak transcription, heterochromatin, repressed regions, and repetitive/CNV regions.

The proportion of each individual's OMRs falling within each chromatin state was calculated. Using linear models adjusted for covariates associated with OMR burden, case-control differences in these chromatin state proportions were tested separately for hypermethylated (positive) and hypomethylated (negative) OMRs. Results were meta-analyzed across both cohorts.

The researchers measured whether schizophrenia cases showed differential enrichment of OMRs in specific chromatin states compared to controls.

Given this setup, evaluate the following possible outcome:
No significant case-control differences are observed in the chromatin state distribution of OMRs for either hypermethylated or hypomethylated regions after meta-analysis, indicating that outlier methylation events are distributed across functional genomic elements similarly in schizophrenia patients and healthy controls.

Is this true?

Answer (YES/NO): NO